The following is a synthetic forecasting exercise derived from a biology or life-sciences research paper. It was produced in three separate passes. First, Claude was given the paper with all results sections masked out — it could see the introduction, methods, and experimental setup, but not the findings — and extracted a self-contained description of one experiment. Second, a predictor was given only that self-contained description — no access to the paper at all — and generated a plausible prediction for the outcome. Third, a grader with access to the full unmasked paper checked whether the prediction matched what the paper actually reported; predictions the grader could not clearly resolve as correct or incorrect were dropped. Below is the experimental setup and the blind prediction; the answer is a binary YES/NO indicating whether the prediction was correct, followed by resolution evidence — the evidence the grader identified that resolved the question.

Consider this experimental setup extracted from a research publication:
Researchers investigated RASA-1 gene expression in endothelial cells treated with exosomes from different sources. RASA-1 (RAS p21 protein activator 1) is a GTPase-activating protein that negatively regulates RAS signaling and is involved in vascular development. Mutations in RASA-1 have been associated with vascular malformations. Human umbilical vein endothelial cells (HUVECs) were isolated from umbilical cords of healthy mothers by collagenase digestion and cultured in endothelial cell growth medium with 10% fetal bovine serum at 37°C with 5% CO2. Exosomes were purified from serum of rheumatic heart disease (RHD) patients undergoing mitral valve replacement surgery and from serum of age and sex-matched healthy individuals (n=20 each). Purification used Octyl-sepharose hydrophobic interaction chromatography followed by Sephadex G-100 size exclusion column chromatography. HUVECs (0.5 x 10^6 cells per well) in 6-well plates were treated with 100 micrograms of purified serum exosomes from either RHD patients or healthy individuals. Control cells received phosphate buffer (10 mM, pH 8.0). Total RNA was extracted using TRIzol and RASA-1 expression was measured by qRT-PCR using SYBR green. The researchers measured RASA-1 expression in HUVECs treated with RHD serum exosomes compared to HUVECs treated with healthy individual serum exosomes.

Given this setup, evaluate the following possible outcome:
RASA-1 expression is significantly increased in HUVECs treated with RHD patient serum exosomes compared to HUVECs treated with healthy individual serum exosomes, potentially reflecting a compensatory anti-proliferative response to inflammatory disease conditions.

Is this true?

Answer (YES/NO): NO